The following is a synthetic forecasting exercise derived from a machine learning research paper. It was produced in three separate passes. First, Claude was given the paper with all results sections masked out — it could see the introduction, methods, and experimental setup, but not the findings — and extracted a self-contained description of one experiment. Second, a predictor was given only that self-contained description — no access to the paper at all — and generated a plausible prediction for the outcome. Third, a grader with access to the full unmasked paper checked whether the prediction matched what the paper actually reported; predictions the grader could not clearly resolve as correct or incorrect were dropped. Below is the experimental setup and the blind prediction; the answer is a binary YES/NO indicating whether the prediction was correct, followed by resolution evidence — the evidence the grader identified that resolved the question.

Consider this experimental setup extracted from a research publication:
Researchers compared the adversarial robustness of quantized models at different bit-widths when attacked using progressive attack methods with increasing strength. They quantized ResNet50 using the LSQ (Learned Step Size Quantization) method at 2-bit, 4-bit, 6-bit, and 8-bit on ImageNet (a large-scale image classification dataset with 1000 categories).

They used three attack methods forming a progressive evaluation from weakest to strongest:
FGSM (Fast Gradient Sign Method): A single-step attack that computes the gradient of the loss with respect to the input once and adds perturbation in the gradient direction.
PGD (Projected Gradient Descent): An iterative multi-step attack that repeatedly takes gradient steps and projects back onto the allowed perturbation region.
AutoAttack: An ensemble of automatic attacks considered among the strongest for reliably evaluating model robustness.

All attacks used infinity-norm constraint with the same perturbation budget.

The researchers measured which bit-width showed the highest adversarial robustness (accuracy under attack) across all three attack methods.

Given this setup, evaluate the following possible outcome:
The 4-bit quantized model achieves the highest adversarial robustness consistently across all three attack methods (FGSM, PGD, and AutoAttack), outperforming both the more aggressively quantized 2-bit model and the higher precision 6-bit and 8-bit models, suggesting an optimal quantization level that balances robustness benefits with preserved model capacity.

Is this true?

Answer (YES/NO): NO